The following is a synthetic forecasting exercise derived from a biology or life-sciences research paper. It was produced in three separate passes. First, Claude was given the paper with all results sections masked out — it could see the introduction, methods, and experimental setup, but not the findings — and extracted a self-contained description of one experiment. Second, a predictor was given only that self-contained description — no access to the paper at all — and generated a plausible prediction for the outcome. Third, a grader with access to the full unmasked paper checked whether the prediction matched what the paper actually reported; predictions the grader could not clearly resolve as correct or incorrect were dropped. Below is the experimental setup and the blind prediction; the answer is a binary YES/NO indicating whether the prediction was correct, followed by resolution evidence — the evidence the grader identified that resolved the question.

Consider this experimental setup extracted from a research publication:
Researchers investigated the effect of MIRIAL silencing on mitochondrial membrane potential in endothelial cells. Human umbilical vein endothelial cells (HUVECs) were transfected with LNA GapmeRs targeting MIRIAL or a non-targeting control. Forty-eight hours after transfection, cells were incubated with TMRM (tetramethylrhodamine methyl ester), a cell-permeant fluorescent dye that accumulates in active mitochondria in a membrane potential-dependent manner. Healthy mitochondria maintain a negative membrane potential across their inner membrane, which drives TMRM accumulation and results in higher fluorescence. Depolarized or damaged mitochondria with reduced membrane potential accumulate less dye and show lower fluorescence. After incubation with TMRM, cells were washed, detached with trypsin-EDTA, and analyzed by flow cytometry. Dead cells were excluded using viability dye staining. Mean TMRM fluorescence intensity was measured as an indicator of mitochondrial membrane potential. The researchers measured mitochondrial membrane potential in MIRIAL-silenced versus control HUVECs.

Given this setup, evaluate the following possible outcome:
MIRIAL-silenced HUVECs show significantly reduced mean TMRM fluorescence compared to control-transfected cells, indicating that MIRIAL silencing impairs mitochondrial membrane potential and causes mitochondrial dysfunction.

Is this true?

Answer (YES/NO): NO